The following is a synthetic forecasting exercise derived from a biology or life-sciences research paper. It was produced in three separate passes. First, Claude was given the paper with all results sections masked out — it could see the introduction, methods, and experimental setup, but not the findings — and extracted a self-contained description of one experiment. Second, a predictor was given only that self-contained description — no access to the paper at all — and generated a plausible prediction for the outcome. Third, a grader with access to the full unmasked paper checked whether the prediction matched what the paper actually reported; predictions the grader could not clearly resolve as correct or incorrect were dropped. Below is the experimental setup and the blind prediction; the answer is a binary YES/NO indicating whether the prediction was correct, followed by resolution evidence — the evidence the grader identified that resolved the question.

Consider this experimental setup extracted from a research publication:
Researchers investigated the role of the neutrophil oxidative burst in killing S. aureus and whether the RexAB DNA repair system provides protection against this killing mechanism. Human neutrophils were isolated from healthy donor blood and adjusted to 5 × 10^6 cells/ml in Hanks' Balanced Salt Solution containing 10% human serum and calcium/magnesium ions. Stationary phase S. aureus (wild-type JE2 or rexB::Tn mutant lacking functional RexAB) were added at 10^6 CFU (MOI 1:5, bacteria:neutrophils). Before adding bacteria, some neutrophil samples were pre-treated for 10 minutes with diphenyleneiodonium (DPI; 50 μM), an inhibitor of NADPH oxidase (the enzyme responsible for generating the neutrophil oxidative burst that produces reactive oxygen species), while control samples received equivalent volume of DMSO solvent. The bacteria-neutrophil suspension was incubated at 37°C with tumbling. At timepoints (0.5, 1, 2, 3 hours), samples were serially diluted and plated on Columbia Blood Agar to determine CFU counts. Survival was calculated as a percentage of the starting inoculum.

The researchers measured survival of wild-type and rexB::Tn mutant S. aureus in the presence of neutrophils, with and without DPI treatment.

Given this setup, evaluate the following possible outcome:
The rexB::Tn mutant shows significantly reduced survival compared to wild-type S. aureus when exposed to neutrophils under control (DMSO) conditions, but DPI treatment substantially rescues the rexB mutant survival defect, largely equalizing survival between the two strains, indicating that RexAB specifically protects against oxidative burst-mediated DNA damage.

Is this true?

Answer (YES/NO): YES